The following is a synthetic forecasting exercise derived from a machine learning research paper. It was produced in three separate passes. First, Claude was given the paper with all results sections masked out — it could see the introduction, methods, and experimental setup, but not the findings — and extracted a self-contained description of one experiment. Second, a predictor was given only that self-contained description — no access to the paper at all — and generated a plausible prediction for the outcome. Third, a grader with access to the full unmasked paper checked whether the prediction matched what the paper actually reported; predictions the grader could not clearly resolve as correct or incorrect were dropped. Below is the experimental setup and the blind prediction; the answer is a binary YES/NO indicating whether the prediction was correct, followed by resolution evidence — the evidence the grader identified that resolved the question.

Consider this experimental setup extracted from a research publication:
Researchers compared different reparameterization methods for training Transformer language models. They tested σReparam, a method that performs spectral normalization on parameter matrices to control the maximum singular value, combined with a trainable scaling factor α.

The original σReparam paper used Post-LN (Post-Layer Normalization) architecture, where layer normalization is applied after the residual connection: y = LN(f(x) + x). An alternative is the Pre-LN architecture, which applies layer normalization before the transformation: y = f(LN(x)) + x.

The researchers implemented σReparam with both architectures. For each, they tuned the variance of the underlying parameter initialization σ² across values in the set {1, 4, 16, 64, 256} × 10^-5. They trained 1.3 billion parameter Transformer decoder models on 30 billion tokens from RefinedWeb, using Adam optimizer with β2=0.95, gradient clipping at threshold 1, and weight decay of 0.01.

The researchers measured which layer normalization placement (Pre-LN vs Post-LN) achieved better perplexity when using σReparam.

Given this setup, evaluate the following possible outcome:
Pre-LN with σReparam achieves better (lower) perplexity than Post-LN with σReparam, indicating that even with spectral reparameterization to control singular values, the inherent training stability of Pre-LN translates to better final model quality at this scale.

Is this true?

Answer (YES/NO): NO